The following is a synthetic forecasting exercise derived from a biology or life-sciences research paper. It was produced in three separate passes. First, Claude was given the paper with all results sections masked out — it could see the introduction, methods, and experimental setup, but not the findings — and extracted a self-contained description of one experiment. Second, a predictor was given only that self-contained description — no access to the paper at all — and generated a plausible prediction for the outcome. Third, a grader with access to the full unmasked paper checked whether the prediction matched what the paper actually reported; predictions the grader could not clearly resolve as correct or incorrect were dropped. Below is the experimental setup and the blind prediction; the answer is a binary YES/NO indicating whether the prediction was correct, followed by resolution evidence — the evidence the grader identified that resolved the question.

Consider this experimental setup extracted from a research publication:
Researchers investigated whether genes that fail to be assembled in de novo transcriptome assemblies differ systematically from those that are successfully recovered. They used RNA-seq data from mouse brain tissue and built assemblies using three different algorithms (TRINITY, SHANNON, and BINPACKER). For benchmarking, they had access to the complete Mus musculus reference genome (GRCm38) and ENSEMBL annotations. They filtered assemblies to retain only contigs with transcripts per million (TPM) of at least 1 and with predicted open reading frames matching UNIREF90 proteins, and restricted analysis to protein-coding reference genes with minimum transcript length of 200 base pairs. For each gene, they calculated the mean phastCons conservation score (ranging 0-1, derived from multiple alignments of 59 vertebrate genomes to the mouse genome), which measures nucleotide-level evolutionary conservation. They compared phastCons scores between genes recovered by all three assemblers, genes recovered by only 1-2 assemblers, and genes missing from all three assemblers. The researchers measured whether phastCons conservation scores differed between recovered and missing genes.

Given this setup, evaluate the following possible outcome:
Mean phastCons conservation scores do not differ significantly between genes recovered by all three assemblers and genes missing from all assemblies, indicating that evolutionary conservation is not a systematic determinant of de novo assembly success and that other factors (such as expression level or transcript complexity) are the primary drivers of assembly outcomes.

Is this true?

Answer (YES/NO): NO